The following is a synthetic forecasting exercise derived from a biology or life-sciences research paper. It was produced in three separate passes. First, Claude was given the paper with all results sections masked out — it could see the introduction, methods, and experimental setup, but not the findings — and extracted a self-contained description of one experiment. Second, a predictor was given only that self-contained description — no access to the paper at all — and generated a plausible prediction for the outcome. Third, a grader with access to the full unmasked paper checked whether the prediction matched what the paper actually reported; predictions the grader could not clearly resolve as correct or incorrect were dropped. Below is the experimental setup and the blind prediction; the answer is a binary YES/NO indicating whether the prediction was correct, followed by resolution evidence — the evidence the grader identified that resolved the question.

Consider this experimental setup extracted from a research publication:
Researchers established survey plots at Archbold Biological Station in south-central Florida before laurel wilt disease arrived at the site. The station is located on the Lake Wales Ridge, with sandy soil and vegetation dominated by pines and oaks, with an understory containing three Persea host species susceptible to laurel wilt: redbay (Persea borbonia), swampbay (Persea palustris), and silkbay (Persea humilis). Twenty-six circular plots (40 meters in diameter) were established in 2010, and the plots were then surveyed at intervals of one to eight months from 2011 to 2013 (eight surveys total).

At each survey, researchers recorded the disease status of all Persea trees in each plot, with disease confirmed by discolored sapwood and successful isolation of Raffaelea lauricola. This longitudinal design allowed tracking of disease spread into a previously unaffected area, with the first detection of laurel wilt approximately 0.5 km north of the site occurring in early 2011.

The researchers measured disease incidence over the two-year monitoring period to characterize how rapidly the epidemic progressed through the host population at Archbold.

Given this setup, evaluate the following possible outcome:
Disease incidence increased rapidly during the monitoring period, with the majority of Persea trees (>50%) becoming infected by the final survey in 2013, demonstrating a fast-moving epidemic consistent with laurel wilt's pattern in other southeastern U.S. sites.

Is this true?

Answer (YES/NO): NO